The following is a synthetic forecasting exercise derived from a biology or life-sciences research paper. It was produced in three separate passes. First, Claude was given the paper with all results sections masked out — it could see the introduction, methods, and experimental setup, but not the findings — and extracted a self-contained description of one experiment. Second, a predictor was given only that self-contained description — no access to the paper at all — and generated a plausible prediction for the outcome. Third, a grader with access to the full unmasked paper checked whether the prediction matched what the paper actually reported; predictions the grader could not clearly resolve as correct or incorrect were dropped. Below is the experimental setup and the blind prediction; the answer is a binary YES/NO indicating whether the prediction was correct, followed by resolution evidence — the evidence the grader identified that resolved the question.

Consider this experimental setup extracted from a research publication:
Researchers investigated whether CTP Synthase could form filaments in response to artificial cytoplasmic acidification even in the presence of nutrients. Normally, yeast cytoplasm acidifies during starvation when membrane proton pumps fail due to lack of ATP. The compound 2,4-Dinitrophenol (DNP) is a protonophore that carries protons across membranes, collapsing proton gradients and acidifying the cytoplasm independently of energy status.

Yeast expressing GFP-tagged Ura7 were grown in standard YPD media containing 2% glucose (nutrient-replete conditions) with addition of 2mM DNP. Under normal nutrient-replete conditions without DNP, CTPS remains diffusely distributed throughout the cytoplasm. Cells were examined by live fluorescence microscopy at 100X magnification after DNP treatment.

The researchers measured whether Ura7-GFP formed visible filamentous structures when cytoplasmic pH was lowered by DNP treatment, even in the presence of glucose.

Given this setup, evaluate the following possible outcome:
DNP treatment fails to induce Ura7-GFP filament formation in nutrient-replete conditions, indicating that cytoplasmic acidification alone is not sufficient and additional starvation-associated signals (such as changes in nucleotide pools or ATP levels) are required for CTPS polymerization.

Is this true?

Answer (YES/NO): NO